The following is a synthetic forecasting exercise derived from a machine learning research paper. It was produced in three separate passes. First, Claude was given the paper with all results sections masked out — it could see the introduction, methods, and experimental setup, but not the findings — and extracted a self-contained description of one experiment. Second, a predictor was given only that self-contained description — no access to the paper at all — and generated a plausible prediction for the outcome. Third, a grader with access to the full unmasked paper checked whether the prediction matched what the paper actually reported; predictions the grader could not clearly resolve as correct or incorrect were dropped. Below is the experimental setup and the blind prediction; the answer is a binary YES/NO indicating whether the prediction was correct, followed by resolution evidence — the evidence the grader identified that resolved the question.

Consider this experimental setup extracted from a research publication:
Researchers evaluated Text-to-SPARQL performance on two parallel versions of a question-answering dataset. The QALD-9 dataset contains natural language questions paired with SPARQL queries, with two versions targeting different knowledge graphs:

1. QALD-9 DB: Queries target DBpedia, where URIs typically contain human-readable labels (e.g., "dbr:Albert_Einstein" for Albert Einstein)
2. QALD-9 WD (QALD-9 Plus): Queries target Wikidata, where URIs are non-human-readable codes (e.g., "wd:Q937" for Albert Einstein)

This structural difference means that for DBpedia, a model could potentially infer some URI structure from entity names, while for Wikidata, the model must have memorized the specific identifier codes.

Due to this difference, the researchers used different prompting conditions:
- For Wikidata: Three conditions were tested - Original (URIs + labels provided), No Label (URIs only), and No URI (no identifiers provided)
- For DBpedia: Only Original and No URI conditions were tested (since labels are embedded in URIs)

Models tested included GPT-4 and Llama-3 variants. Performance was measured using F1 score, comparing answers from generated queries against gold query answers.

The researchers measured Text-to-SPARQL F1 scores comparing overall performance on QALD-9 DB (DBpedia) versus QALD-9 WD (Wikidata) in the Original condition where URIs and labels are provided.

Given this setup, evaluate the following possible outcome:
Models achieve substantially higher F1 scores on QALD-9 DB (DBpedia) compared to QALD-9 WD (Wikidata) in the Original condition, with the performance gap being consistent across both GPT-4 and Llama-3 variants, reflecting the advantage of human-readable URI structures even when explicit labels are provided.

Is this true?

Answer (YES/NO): NO